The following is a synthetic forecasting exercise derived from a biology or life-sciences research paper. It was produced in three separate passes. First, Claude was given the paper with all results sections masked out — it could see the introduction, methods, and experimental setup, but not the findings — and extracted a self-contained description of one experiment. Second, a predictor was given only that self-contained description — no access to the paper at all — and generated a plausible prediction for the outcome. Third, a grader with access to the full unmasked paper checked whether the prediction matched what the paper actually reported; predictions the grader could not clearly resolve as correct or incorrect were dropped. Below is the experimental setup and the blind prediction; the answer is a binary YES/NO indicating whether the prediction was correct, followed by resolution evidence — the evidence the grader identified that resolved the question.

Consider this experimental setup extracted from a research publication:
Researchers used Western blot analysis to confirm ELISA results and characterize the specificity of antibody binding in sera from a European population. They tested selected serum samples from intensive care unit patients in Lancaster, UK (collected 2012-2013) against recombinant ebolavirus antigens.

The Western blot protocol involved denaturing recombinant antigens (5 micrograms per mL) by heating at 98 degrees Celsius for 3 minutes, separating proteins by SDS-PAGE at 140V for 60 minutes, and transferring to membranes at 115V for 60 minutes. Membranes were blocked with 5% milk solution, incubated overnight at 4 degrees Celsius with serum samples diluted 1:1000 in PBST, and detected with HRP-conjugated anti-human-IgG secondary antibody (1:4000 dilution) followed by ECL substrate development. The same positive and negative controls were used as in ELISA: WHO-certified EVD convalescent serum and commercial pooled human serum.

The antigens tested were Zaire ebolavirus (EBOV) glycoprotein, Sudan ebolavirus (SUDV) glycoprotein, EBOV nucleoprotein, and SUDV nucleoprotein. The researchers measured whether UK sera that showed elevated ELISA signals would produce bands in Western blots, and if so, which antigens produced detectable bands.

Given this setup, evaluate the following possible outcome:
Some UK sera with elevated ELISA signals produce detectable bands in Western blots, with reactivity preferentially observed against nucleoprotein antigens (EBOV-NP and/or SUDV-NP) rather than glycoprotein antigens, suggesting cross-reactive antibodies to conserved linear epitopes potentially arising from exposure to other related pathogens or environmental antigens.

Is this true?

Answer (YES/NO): YES